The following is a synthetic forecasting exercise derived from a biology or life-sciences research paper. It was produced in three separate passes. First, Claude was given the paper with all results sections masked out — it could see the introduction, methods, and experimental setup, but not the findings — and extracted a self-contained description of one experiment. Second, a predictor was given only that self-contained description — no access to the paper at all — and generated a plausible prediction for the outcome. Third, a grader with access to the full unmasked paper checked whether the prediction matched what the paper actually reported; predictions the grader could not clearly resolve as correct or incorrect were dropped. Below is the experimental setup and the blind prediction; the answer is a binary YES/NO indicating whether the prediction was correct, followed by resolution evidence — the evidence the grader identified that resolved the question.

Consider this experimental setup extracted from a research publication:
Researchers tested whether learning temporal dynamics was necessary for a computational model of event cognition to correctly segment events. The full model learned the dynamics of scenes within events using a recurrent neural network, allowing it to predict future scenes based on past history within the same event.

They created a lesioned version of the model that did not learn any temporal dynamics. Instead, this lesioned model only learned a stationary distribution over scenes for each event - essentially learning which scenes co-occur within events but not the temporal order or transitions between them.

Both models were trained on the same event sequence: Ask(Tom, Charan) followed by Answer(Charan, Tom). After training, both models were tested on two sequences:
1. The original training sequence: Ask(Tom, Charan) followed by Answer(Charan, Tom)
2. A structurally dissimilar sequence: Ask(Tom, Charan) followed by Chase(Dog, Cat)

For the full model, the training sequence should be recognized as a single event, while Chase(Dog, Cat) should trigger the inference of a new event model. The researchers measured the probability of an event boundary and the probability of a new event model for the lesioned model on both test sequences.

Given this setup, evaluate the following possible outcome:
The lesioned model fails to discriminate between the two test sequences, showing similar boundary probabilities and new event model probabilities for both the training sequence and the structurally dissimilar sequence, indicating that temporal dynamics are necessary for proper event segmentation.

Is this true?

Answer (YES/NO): NO